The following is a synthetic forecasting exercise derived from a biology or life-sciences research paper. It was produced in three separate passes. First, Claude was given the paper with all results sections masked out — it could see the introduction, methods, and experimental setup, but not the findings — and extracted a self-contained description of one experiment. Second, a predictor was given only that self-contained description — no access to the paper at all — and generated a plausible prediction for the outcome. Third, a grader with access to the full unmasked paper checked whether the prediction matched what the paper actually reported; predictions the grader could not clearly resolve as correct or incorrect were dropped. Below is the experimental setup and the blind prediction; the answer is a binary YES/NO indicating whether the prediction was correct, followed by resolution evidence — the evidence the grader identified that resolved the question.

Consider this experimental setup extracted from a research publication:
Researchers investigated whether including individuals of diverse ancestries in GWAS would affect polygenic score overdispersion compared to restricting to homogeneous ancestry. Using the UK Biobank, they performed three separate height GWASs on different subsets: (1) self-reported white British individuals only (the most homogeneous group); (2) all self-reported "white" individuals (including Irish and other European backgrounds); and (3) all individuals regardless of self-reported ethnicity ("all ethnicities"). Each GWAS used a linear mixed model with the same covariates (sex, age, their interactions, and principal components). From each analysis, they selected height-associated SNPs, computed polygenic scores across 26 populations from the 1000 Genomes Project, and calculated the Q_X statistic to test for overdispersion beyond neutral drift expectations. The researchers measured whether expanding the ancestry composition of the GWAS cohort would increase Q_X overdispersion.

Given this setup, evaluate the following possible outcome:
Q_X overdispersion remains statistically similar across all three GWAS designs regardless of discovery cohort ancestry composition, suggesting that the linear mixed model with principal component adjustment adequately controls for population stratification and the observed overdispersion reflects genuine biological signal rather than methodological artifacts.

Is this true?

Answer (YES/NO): NO